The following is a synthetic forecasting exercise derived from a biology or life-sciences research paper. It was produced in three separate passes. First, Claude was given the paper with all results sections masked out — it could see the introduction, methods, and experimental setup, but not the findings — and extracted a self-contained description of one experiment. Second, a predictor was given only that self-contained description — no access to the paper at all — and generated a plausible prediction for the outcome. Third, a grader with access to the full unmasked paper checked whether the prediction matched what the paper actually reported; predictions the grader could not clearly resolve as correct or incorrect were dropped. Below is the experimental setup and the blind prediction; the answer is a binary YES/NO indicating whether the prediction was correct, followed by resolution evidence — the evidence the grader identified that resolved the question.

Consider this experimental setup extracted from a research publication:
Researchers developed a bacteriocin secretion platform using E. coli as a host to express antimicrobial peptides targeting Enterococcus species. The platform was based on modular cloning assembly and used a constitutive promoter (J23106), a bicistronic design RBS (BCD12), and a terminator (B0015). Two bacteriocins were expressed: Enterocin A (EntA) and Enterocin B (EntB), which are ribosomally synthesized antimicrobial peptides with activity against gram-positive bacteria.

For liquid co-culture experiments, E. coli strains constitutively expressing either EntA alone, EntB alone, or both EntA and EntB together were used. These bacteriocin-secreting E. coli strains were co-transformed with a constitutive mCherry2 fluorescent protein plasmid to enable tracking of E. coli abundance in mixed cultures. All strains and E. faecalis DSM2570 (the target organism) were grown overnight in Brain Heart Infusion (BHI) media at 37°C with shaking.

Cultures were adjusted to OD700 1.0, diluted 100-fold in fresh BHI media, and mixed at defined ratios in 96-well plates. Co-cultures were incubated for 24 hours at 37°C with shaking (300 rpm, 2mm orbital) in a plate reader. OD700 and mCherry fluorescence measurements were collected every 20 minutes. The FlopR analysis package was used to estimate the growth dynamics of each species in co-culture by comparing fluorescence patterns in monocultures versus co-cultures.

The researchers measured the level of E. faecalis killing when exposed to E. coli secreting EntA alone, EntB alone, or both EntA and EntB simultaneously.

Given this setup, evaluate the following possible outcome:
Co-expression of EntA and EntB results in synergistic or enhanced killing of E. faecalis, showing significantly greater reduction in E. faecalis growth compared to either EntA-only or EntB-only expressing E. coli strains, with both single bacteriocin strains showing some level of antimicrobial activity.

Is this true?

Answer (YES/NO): NO